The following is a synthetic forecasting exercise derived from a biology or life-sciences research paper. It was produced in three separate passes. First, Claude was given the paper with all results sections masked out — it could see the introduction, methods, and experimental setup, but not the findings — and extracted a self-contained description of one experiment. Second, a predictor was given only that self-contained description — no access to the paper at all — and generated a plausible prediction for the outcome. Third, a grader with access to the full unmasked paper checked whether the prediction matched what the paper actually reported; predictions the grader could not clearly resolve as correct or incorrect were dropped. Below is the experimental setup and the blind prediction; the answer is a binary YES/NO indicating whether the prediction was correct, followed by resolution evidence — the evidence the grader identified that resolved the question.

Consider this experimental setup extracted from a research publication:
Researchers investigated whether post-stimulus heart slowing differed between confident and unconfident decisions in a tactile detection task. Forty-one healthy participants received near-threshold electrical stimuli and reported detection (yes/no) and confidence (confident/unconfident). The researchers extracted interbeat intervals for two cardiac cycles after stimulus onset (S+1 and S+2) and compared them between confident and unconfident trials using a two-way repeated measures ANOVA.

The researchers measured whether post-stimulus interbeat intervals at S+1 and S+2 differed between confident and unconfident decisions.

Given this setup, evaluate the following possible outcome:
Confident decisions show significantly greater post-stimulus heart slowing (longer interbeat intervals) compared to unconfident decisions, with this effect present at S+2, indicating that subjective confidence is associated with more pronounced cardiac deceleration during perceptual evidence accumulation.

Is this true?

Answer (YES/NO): NO